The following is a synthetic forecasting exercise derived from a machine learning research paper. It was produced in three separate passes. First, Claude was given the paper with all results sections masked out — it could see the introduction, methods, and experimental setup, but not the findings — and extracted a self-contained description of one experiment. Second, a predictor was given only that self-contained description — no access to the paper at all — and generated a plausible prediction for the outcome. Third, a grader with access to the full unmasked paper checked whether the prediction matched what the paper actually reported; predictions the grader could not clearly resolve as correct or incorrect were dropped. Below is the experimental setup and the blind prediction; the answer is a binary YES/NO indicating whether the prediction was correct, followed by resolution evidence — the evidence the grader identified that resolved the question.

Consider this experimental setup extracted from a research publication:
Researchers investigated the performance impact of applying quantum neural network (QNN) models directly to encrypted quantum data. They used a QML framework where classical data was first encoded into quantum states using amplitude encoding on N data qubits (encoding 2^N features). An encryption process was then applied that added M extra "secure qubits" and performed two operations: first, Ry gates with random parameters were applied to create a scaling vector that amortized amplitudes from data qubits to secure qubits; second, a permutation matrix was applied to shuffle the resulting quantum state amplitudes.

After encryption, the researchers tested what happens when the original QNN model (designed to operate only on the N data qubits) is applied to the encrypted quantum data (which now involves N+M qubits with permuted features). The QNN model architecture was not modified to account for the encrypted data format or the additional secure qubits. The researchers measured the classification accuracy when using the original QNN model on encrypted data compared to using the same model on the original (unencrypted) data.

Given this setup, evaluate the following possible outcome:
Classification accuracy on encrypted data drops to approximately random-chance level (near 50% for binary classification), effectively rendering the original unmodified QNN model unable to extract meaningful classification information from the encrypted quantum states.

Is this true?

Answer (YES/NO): YES